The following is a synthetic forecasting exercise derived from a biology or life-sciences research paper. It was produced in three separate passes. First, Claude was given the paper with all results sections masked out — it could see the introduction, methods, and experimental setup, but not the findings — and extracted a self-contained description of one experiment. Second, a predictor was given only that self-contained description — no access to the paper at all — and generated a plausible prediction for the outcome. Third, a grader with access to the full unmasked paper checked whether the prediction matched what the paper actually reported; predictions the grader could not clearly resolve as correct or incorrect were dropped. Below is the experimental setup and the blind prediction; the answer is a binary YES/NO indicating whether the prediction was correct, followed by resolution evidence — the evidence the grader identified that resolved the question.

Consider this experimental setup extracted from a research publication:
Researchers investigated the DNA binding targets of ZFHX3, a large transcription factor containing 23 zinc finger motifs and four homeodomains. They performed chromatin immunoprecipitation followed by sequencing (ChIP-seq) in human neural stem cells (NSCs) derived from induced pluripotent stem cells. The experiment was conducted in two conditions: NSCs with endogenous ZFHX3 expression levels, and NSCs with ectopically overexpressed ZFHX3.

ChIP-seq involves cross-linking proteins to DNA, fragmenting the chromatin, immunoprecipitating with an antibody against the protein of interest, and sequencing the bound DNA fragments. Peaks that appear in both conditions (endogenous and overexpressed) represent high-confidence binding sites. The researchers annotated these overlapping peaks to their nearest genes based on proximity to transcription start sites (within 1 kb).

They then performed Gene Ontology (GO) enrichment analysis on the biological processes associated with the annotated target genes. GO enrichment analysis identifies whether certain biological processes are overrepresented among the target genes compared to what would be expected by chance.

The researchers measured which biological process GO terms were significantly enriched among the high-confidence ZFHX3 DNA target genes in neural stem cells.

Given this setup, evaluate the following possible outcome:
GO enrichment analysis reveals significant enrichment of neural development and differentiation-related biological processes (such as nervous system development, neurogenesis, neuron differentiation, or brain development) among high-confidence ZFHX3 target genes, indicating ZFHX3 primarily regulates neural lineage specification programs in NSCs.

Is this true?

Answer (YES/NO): YES